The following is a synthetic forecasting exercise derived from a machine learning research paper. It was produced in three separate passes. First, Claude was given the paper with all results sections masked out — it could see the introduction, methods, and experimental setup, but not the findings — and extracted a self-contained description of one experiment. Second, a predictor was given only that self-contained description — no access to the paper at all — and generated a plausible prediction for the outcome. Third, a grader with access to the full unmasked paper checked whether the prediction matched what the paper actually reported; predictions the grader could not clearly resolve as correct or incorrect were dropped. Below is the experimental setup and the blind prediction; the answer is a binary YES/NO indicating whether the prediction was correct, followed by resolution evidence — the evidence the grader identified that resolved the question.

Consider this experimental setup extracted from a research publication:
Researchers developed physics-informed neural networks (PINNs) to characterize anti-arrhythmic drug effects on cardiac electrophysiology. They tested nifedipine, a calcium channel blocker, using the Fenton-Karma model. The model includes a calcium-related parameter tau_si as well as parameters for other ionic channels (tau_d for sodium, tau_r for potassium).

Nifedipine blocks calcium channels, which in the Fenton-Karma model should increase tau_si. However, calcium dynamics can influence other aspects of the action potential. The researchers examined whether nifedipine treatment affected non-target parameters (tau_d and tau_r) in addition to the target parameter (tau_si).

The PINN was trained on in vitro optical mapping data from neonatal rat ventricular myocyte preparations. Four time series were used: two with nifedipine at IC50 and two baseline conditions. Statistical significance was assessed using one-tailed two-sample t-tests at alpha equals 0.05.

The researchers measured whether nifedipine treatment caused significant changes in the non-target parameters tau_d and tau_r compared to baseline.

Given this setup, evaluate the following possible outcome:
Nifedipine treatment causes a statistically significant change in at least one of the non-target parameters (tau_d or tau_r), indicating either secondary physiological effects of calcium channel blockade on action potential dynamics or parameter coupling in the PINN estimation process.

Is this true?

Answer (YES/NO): NO